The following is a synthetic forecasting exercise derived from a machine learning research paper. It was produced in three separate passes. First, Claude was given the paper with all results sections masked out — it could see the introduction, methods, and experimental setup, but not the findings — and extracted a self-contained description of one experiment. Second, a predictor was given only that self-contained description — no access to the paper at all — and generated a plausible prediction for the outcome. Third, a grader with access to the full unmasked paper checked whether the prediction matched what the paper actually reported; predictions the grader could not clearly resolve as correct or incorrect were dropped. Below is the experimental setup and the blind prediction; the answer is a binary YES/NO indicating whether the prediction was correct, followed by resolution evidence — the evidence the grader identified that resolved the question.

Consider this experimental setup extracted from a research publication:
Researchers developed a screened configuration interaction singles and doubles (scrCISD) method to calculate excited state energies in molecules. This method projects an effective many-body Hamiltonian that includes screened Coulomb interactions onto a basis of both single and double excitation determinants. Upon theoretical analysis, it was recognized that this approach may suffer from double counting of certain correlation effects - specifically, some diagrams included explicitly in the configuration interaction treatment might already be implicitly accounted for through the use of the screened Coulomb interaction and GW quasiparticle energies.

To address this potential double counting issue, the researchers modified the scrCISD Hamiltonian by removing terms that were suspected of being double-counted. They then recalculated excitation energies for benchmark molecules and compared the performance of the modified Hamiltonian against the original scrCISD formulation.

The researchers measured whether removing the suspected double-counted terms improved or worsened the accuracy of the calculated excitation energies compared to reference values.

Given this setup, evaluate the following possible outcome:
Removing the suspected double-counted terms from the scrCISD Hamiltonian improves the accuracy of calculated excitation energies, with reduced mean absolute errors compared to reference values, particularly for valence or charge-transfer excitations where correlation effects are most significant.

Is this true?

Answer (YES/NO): NO